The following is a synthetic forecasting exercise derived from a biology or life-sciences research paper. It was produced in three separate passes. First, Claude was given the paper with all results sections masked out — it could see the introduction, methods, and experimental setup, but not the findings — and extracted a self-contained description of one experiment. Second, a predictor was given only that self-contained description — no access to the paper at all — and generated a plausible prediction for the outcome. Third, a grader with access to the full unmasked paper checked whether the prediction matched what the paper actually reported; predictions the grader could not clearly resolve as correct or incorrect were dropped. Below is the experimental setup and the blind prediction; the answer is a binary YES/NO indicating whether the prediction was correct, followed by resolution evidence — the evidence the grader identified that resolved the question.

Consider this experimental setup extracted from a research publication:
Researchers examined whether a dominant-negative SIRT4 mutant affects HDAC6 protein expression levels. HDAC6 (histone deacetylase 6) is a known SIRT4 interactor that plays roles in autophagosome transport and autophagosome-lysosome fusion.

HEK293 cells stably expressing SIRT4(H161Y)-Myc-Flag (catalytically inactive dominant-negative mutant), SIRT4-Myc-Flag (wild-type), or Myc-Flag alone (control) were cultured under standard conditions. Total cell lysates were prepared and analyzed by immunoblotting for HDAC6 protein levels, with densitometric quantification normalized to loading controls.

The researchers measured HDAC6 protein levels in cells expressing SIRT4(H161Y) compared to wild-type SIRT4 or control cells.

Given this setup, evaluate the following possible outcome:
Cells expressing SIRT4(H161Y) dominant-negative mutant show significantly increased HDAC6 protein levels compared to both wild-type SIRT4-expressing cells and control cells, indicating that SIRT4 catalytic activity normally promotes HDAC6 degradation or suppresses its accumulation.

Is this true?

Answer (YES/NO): NO